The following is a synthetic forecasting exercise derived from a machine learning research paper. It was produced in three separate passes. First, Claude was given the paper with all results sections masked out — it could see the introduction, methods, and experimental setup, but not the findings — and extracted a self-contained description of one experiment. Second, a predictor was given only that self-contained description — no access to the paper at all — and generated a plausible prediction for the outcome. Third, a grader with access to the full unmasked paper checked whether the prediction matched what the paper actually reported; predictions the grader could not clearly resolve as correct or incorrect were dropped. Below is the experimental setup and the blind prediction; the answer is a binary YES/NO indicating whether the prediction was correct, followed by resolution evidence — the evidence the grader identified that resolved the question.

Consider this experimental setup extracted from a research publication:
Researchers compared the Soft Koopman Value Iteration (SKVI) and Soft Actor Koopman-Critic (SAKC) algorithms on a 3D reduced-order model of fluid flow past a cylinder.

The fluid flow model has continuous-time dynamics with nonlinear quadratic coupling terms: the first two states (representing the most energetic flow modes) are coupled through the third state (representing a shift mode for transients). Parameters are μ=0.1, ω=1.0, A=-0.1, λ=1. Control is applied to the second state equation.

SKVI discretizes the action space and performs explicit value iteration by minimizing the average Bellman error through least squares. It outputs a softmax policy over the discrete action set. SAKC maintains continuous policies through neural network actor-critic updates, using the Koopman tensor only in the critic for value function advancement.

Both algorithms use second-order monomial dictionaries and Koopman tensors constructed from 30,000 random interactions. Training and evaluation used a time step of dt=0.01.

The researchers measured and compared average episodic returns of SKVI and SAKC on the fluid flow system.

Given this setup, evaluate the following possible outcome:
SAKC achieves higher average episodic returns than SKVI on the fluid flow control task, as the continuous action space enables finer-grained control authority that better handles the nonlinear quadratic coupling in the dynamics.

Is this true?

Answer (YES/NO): YES